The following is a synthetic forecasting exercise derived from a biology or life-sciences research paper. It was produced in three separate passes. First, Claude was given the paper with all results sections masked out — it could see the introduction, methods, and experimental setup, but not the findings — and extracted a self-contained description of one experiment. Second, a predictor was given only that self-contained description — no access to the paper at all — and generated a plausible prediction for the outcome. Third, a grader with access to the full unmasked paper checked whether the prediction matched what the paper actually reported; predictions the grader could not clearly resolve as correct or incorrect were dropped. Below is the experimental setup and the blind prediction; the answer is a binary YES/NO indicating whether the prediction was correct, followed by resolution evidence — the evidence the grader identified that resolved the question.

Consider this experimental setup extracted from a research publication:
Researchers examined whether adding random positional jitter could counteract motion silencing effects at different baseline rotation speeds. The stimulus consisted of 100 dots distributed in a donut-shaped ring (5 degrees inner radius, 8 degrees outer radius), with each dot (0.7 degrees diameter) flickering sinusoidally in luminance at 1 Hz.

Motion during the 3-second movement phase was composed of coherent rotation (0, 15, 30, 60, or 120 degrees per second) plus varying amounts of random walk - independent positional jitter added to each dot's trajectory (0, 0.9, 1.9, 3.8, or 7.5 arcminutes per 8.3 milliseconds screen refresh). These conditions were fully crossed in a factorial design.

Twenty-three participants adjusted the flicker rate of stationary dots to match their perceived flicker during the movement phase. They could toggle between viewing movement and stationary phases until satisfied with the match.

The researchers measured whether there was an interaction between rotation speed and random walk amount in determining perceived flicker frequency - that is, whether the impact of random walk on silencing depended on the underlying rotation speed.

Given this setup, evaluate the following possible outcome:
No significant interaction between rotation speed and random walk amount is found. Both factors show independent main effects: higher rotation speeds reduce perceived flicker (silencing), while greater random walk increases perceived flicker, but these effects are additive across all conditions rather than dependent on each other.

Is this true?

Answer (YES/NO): NO